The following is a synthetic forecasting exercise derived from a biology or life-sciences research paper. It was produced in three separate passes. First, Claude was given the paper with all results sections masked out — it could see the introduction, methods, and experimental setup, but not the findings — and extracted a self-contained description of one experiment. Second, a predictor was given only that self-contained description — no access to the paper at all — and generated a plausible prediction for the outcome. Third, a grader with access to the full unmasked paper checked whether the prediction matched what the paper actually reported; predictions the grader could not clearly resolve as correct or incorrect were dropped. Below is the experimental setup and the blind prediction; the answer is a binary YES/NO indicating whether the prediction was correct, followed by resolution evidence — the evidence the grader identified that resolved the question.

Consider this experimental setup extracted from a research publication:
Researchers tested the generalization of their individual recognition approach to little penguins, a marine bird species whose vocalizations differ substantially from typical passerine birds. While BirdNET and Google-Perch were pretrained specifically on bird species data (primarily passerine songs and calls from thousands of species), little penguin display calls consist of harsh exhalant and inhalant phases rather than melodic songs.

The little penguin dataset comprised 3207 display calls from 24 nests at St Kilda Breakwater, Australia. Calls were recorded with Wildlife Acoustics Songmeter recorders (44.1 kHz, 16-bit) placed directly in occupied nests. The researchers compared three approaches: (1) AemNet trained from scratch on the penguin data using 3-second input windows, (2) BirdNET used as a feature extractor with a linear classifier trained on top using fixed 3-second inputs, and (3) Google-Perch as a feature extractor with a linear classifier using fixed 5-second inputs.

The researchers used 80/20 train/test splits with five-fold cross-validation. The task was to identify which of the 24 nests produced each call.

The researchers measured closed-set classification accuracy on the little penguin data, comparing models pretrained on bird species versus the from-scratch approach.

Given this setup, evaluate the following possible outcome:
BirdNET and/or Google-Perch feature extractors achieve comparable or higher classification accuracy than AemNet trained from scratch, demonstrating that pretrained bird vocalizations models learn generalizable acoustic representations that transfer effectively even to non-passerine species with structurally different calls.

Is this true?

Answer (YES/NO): YES